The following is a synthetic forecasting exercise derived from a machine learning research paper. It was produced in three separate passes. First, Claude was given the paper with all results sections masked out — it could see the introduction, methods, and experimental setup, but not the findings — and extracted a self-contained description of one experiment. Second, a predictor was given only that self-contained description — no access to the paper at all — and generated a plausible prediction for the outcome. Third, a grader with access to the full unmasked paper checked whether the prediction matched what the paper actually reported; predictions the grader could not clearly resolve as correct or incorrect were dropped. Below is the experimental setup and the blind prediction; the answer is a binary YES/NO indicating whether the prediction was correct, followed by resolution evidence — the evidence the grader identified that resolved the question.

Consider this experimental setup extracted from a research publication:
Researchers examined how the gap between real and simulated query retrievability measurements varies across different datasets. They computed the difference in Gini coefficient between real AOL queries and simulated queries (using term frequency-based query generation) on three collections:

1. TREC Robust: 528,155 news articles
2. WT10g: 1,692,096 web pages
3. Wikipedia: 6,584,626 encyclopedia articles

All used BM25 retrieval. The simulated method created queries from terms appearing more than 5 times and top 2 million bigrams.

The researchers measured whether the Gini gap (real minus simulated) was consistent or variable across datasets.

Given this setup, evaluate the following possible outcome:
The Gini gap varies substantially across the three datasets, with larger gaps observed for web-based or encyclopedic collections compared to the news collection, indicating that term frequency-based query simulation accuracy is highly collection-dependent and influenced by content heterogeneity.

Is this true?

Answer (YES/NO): NO